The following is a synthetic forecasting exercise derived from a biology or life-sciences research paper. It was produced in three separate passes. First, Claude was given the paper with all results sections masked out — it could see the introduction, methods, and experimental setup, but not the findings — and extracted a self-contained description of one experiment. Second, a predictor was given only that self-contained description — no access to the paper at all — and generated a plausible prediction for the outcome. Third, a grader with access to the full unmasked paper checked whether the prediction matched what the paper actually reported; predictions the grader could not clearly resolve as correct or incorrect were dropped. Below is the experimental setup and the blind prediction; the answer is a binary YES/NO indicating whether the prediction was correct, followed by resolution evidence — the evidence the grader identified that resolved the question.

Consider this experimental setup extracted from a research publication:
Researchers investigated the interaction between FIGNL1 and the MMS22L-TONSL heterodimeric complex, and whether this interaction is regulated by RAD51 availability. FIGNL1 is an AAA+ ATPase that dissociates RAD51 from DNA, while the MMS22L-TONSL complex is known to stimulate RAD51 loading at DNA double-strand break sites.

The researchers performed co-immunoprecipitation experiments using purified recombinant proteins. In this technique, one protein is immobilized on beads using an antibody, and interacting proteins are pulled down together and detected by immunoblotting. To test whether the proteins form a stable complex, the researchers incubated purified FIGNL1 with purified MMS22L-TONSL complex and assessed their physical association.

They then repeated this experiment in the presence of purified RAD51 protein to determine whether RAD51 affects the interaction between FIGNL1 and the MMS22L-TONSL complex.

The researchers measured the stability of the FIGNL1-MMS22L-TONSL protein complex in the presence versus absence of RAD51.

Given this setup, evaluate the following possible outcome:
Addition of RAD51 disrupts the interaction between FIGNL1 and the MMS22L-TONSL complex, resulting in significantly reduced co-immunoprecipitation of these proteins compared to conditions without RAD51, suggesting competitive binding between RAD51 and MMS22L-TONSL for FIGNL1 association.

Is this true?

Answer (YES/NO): YES